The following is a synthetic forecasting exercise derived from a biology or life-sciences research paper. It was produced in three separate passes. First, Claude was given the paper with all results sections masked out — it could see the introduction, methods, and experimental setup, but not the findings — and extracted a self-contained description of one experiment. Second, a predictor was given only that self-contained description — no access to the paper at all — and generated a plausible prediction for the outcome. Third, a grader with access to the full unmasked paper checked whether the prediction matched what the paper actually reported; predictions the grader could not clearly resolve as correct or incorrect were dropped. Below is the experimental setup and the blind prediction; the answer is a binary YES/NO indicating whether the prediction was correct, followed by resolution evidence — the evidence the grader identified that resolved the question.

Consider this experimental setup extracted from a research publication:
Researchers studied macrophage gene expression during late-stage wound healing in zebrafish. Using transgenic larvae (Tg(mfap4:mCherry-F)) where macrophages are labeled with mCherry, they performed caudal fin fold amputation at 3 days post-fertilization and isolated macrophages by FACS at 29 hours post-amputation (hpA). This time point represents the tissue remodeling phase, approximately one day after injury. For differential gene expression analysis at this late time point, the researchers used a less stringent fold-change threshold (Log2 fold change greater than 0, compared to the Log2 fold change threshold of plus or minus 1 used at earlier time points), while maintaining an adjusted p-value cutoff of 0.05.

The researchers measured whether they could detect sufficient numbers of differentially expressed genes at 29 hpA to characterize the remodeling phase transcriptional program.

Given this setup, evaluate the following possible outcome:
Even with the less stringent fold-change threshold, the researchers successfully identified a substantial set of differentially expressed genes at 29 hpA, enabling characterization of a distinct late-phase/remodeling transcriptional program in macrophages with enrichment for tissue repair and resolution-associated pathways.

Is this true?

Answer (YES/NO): NO